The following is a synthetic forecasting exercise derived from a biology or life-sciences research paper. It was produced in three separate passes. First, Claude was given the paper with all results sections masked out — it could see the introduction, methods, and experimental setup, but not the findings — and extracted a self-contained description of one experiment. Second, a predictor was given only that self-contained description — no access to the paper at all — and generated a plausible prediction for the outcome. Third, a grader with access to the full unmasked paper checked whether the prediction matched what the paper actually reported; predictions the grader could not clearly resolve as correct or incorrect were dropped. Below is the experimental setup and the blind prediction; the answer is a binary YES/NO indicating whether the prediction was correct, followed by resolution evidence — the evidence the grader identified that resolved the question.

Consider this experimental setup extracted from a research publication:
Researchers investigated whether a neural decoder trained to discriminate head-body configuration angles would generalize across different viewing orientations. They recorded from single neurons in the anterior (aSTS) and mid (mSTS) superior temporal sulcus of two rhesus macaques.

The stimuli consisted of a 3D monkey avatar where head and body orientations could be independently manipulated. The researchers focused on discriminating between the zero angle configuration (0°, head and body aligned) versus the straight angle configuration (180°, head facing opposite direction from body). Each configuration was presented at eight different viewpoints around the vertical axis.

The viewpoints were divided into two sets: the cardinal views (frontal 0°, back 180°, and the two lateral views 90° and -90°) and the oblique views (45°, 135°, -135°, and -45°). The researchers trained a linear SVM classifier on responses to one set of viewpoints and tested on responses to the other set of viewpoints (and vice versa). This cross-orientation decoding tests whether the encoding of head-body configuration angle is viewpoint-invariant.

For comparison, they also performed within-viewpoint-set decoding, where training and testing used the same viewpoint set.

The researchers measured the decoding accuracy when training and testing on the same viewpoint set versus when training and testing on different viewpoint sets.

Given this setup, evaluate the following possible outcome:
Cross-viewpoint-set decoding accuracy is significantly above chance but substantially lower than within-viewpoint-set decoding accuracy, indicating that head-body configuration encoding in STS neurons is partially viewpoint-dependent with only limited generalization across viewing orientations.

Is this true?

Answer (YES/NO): NO